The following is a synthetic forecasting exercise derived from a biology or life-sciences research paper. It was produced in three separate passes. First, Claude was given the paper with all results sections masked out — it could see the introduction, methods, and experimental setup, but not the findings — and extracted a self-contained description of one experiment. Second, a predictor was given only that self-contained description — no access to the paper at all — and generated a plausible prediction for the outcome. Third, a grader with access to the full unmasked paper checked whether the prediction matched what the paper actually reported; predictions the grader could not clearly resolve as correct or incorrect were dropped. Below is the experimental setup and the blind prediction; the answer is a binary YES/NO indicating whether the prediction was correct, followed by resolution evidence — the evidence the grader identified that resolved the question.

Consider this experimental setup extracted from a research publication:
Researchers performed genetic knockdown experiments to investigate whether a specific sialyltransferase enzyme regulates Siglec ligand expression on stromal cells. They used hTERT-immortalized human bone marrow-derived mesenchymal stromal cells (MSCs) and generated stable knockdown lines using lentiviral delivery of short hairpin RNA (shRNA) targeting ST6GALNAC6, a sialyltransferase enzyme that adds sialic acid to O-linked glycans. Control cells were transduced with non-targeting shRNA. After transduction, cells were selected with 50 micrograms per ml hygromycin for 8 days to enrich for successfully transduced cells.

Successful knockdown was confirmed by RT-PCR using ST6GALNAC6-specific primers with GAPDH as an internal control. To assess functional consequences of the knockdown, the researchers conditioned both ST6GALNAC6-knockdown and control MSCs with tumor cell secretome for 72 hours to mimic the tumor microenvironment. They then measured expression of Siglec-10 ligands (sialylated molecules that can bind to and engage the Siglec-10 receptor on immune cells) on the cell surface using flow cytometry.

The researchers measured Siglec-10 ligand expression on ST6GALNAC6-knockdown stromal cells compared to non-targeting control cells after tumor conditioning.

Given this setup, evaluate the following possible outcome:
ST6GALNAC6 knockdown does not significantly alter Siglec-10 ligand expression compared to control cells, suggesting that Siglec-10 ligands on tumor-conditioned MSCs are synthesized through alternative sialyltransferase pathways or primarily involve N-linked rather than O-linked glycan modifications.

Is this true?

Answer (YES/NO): NO